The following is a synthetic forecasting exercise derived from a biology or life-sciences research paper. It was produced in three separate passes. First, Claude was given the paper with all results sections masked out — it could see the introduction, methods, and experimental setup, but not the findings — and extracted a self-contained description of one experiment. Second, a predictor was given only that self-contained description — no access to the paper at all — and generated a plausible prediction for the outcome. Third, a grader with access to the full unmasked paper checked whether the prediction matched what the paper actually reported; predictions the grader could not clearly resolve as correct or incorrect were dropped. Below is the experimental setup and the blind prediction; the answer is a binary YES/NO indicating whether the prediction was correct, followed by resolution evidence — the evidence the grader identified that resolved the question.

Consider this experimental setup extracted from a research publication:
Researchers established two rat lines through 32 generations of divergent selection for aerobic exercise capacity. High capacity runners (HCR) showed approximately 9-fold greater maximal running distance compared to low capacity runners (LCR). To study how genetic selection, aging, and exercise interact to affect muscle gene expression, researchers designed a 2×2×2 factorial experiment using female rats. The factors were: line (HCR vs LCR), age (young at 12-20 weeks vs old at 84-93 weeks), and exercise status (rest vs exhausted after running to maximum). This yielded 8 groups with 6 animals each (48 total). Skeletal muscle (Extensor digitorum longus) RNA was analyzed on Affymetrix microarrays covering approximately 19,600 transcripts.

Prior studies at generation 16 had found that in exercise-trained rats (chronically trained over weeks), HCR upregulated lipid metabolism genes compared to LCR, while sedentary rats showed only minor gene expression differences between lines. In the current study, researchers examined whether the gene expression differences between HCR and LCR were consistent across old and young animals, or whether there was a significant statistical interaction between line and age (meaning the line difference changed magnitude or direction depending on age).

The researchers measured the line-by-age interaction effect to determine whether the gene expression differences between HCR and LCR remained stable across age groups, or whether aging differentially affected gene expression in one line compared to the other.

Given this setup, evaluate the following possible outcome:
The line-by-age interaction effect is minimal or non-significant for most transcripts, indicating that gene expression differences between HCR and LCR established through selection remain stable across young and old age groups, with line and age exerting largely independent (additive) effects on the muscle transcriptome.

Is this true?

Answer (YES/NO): NO